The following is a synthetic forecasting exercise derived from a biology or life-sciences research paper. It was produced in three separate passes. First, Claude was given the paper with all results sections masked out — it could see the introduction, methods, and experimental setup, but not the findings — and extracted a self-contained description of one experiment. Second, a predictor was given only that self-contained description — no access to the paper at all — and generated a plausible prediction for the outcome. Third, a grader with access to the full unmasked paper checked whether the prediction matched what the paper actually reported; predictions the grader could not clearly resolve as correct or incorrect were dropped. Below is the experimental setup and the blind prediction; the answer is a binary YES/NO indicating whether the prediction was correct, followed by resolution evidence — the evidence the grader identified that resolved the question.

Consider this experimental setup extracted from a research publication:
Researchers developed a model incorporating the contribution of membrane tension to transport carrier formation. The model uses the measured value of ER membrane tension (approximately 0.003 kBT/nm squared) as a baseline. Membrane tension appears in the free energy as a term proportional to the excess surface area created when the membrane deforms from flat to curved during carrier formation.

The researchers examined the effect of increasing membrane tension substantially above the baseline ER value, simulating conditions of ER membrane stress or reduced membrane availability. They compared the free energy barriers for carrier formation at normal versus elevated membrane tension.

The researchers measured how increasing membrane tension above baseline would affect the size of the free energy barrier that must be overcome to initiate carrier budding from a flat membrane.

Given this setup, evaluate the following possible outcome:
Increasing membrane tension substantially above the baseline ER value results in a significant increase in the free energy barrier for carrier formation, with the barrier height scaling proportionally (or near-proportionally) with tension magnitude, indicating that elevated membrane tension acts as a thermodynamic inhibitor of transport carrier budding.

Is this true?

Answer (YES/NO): YES